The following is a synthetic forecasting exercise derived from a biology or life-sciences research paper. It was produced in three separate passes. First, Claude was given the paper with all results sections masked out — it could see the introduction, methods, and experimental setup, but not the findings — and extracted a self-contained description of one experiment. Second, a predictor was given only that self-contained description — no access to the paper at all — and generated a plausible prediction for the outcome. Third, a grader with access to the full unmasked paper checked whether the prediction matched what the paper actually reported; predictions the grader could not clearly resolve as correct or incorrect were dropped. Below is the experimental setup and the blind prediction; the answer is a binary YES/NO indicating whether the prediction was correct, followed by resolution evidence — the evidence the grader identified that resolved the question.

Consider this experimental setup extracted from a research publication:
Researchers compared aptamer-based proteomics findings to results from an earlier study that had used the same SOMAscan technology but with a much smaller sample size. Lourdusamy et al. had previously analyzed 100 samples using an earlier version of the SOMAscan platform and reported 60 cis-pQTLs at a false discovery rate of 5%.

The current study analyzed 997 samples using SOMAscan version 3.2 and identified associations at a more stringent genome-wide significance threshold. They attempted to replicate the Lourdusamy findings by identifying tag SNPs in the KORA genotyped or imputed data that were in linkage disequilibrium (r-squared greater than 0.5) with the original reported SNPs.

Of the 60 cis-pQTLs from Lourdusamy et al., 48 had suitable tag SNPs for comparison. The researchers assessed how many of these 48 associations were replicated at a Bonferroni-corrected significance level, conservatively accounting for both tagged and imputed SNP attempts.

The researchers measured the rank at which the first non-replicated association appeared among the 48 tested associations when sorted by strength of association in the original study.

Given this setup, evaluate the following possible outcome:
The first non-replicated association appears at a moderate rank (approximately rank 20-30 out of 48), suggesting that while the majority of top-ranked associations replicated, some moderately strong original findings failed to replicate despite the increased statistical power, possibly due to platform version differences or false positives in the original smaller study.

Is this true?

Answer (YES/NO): YES